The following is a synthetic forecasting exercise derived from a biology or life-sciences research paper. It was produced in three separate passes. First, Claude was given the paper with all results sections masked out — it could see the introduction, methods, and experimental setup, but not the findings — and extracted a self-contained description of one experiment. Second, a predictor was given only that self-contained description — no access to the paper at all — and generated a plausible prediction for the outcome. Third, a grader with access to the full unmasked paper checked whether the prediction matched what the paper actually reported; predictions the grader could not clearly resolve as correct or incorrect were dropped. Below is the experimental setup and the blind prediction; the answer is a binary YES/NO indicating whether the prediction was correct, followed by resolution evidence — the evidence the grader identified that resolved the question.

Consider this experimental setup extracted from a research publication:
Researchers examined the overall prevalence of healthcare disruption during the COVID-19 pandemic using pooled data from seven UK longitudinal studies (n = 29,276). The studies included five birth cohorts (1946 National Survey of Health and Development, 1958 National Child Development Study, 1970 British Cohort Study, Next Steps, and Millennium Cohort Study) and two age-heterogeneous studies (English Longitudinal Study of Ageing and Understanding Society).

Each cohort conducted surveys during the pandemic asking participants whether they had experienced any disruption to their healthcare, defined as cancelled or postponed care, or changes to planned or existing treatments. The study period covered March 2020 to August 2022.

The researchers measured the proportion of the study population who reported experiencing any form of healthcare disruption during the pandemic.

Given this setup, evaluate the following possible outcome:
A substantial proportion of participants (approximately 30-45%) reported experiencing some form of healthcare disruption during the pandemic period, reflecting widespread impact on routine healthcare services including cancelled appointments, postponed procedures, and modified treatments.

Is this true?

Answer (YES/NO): YES